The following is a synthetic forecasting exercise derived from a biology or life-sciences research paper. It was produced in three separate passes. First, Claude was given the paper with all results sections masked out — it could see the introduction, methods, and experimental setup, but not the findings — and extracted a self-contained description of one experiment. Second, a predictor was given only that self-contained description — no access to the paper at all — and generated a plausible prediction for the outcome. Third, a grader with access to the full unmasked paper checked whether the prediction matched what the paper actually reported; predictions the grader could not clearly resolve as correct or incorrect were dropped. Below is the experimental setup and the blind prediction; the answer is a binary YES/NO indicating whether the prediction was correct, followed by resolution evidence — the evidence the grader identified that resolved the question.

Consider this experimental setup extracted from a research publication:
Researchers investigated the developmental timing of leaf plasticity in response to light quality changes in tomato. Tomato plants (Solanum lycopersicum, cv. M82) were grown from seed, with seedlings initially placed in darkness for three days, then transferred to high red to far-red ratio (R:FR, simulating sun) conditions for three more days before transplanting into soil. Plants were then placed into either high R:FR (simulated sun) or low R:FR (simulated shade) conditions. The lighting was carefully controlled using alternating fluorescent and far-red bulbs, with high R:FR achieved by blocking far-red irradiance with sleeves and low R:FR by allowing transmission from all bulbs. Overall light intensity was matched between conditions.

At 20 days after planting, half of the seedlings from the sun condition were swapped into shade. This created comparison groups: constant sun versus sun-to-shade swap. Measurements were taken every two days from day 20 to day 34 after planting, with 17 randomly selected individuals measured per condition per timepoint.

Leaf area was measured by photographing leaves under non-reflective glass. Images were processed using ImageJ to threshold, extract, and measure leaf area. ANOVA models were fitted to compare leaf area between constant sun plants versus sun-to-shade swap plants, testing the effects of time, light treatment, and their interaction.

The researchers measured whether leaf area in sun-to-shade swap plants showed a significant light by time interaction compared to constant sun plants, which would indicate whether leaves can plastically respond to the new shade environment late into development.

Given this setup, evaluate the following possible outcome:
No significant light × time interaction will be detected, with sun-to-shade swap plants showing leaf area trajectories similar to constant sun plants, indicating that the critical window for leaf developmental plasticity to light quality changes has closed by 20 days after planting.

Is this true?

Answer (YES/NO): NO